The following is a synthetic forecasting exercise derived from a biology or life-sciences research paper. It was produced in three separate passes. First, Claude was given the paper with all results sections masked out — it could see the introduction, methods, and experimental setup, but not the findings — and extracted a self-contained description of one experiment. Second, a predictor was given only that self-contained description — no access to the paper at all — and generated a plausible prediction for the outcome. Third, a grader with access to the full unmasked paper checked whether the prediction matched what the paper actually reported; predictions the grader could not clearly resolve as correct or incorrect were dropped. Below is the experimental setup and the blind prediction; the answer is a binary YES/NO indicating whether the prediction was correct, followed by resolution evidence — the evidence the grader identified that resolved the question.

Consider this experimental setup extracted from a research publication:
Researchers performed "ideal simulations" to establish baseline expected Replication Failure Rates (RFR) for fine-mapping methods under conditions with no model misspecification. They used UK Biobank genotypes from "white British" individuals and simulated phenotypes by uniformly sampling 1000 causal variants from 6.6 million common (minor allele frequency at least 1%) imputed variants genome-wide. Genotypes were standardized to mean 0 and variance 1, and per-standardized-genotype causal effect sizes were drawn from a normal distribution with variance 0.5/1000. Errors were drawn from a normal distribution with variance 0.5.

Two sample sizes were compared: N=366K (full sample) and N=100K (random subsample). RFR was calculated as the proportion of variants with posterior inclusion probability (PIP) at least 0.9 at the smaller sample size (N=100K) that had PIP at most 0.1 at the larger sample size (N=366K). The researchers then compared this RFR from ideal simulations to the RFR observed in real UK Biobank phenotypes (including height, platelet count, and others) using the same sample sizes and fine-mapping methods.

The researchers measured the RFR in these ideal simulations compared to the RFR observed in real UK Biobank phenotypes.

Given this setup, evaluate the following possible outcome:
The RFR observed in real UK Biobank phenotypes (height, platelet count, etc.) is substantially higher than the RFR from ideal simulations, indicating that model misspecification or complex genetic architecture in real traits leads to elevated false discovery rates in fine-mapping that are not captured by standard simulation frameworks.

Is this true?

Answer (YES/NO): YES